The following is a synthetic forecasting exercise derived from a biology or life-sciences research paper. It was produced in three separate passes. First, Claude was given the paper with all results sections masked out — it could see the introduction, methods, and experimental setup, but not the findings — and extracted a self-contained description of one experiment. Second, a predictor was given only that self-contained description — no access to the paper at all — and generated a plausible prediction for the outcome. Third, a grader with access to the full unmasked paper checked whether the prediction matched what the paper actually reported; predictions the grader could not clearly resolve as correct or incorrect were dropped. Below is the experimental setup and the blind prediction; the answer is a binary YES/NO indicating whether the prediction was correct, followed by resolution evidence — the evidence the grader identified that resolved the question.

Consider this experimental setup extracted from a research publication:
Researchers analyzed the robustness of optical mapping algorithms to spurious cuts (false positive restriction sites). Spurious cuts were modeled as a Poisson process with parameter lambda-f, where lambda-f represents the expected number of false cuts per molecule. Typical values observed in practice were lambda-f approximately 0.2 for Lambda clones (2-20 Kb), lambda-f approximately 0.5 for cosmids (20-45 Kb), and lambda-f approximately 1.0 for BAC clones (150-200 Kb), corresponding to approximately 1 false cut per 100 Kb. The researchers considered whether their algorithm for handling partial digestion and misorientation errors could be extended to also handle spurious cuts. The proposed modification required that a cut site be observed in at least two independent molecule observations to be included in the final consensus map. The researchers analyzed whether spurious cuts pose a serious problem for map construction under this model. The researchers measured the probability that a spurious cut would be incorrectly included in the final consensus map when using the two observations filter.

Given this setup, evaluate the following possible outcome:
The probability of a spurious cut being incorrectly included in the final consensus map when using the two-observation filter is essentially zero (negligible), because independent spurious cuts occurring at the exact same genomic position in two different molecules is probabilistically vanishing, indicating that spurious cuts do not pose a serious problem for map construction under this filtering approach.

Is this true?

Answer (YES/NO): YES